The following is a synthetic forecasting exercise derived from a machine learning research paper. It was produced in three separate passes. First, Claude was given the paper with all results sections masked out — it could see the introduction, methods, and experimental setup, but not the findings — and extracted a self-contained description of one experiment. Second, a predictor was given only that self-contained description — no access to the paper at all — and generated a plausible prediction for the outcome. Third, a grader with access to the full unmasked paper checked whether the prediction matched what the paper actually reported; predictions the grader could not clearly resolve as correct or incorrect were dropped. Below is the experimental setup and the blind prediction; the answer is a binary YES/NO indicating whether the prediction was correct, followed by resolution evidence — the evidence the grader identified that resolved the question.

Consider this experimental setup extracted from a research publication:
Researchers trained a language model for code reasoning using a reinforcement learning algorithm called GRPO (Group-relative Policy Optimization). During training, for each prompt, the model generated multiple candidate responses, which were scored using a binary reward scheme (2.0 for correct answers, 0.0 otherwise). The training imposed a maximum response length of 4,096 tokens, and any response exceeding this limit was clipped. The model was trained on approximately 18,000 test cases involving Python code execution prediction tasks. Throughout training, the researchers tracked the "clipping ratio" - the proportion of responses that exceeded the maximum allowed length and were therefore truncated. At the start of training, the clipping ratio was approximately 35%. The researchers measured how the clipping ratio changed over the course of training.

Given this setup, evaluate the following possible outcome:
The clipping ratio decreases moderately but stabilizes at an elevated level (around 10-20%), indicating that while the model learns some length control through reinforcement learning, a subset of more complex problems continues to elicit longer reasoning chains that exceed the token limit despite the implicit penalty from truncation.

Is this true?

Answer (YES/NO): NO